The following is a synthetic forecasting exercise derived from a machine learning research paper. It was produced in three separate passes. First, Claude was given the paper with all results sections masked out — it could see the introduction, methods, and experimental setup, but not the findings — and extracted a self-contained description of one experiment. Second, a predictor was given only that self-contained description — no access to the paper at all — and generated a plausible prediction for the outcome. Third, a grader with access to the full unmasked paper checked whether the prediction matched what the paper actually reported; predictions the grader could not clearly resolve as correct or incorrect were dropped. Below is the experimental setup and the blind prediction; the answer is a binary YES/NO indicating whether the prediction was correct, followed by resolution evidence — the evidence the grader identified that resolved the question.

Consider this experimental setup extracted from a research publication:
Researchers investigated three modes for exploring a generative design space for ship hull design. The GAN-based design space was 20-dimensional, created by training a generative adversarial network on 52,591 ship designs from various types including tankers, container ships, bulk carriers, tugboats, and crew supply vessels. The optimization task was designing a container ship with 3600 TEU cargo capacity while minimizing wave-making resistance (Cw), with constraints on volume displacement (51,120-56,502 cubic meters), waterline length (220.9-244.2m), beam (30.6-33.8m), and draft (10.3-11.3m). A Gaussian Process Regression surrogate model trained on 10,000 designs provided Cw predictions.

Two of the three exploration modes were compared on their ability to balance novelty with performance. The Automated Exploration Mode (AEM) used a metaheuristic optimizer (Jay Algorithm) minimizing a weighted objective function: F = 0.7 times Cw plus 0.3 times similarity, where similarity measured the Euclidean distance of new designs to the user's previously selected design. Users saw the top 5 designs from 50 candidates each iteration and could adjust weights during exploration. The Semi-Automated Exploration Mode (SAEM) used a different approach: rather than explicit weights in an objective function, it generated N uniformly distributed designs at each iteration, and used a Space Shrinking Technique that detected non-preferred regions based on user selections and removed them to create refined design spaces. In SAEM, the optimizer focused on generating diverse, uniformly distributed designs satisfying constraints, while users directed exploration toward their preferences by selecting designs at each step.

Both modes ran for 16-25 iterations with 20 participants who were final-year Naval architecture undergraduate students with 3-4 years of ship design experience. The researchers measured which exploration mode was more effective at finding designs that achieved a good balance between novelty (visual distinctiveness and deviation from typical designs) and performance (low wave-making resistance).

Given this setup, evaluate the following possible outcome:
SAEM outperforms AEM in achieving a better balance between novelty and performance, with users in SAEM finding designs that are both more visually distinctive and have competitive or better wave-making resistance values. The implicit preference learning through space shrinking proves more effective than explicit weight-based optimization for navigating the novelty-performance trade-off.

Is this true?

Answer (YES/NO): YES